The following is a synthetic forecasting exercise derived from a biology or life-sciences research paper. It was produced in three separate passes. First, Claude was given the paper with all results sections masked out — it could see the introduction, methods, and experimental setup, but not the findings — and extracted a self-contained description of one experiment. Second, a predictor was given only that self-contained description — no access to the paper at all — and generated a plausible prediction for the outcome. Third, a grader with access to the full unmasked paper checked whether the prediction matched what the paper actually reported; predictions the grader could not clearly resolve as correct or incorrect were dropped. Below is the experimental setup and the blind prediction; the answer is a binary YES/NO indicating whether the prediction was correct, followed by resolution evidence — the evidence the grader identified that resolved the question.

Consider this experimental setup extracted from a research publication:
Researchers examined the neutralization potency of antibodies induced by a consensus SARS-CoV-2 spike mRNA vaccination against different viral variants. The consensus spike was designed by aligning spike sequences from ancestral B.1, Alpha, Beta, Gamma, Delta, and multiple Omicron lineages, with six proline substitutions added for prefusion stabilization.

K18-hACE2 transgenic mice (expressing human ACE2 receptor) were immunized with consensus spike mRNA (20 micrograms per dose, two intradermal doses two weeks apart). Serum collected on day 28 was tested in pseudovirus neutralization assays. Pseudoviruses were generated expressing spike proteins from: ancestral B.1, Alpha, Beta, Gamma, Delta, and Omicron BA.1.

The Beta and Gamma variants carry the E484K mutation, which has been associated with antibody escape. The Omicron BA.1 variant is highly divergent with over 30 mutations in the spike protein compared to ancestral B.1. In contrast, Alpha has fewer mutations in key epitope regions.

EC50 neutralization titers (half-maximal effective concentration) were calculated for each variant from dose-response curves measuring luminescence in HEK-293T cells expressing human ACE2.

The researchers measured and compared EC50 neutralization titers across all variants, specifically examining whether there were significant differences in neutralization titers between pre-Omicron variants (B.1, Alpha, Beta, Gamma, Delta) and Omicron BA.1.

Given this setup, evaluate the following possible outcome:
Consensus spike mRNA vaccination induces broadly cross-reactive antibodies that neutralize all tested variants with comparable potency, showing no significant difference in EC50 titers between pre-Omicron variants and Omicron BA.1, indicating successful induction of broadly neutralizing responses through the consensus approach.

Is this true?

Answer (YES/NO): NO